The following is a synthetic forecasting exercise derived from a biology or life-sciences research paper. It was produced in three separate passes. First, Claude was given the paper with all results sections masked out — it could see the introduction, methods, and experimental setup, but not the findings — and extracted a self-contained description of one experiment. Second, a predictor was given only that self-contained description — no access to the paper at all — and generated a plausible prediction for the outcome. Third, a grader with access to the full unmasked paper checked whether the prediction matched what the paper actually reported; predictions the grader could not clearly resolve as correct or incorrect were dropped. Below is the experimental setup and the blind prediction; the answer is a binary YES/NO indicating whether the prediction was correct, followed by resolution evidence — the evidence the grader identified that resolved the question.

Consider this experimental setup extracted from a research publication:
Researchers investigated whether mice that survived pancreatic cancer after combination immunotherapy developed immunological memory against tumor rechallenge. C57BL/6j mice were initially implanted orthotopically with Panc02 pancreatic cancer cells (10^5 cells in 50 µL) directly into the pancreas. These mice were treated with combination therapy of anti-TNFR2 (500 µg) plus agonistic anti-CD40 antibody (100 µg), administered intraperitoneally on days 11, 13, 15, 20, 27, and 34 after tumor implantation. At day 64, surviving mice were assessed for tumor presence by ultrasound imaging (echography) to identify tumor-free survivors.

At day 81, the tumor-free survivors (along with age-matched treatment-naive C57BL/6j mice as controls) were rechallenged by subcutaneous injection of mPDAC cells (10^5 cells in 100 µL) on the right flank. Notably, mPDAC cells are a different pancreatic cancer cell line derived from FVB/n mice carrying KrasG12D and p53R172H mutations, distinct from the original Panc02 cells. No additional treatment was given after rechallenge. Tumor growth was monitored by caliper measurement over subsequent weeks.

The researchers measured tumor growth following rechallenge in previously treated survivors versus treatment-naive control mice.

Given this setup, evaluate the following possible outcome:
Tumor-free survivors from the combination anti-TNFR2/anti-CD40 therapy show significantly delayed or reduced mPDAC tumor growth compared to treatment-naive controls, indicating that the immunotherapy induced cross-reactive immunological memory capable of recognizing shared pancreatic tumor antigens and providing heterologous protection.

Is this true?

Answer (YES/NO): NO